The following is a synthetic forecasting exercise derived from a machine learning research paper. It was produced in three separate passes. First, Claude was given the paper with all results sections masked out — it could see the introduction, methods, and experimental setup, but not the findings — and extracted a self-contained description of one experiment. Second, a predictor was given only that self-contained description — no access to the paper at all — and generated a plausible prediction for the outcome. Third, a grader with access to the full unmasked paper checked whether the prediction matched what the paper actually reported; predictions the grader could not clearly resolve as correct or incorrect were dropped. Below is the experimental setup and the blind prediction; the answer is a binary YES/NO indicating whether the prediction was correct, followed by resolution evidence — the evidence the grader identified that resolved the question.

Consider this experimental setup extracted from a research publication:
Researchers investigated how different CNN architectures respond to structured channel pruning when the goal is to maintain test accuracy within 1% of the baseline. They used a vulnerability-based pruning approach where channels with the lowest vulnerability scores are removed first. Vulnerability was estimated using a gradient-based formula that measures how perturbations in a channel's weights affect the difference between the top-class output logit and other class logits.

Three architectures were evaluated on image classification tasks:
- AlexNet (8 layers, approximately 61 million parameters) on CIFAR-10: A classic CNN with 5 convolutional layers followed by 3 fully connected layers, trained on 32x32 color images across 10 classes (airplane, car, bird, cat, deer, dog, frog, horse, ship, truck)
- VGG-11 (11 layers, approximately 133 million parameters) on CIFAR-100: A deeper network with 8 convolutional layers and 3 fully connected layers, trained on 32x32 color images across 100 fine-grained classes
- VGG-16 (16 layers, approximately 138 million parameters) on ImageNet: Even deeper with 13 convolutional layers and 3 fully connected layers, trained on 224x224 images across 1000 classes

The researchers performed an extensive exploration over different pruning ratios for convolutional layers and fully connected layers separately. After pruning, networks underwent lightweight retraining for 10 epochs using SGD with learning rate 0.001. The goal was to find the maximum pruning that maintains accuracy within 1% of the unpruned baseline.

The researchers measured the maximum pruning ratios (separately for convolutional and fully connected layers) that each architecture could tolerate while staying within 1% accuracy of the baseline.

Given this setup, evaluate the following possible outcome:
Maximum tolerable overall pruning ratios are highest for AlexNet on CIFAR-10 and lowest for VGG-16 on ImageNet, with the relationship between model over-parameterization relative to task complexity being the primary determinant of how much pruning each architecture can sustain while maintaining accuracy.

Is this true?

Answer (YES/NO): NO